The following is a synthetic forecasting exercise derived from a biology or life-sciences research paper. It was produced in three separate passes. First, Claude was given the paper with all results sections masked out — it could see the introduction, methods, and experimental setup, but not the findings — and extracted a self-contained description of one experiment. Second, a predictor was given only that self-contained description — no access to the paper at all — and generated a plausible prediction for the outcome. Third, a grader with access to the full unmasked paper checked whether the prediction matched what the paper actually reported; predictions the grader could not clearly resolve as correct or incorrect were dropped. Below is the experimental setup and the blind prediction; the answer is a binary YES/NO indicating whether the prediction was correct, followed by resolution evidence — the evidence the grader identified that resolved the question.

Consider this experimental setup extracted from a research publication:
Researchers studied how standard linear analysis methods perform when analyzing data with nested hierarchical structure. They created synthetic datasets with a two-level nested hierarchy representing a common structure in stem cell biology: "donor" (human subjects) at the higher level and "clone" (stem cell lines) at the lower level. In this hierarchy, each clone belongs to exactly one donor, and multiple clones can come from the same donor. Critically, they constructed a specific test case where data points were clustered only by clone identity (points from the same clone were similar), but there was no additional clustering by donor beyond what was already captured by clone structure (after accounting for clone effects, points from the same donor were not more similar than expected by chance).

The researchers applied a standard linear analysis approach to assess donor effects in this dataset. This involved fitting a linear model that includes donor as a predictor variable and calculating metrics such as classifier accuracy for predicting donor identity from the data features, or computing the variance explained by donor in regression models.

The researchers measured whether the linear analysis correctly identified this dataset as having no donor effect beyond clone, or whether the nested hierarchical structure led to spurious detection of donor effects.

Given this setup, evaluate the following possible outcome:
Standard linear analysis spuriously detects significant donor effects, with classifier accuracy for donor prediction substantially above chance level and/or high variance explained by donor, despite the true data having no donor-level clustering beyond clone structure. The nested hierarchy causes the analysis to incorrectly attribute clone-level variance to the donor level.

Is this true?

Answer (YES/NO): YES